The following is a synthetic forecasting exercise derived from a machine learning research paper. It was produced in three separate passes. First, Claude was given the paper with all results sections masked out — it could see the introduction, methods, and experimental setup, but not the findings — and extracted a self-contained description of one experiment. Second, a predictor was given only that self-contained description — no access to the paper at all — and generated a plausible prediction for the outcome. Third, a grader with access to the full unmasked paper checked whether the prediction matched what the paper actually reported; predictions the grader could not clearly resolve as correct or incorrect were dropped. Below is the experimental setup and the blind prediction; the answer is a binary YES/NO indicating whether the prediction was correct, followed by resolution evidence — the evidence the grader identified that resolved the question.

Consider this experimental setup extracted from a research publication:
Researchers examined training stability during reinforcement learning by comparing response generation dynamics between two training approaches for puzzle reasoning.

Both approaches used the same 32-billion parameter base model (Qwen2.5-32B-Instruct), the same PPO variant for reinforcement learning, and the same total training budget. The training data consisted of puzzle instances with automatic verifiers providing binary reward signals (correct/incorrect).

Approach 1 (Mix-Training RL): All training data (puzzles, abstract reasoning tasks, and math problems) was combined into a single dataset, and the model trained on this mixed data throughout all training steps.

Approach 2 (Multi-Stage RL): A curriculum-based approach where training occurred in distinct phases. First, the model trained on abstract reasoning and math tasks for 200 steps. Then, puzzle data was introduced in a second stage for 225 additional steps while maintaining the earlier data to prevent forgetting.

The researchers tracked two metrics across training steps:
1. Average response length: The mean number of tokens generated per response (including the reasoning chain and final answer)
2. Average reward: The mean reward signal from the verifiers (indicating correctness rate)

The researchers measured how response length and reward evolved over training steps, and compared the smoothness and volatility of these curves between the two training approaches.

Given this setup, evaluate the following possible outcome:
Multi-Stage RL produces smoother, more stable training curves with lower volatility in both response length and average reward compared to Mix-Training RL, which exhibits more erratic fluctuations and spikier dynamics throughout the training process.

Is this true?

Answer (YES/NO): NO